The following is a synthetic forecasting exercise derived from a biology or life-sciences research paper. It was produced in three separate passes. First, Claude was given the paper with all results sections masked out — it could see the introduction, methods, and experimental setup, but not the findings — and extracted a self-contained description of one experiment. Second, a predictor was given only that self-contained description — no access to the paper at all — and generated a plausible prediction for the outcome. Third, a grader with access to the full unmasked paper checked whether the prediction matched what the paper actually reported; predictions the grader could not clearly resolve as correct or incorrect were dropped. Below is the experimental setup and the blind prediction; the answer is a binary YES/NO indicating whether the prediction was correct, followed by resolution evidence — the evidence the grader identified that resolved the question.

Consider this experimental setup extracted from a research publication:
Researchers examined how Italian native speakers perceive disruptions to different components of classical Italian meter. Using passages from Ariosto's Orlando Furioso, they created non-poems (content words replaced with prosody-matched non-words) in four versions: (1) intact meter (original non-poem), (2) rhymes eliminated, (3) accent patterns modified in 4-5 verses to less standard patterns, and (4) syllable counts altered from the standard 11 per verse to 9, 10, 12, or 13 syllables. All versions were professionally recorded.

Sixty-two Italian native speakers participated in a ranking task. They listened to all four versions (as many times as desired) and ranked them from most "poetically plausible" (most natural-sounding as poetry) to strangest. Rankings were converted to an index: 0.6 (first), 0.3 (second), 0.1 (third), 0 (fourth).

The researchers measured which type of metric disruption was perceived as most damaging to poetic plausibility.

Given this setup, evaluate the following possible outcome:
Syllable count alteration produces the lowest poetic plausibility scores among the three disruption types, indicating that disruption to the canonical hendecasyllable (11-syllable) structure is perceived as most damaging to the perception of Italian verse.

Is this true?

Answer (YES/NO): NO